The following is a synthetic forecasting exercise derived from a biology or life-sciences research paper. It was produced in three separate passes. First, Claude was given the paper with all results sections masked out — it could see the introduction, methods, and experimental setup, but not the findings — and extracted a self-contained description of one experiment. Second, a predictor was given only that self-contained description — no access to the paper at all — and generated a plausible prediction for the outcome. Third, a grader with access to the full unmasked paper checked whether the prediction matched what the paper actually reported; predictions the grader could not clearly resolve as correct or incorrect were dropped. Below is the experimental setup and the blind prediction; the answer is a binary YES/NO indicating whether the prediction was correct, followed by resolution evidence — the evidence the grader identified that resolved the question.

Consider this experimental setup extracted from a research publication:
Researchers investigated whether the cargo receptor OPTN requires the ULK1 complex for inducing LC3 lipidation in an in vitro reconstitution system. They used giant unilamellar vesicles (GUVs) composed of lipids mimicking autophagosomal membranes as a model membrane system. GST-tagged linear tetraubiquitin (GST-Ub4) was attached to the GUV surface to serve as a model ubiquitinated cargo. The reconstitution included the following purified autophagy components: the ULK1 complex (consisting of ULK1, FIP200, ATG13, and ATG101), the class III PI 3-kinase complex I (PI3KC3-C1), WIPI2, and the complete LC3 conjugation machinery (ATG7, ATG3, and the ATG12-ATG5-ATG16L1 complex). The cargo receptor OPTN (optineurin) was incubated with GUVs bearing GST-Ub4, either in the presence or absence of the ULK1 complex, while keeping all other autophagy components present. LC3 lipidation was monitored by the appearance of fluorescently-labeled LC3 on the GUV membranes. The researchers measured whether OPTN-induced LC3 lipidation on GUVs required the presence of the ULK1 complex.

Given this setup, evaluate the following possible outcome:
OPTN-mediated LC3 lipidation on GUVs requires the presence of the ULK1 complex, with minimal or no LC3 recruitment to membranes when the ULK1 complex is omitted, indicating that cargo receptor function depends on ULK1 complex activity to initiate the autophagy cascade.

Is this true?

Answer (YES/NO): NO